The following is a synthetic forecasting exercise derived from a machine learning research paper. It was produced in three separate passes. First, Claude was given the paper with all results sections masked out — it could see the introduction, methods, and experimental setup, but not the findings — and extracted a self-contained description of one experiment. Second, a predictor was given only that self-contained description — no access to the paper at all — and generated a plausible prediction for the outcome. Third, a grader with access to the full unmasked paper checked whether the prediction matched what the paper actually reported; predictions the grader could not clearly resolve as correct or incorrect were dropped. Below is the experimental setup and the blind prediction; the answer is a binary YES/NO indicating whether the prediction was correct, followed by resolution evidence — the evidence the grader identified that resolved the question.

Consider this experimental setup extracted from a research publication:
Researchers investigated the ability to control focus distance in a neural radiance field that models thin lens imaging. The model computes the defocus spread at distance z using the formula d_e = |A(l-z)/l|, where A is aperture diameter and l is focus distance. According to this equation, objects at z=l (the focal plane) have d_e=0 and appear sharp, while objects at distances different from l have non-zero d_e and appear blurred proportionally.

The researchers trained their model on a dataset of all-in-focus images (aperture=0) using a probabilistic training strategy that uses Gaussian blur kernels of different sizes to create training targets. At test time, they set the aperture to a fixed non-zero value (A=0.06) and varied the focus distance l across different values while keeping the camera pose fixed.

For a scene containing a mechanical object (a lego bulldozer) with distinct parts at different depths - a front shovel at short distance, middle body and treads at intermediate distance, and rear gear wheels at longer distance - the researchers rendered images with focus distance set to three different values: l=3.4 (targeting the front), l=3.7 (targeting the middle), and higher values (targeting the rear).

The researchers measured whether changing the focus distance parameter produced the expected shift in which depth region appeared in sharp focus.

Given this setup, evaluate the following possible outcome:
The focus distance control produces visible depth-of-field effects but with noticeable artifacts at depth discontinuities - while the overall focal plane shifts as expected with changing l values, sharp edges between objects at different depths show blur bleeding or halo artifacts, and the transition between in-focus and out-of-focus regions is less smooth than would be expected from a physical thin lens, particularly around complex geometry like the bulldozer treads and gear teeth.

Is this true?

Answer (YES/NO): NO